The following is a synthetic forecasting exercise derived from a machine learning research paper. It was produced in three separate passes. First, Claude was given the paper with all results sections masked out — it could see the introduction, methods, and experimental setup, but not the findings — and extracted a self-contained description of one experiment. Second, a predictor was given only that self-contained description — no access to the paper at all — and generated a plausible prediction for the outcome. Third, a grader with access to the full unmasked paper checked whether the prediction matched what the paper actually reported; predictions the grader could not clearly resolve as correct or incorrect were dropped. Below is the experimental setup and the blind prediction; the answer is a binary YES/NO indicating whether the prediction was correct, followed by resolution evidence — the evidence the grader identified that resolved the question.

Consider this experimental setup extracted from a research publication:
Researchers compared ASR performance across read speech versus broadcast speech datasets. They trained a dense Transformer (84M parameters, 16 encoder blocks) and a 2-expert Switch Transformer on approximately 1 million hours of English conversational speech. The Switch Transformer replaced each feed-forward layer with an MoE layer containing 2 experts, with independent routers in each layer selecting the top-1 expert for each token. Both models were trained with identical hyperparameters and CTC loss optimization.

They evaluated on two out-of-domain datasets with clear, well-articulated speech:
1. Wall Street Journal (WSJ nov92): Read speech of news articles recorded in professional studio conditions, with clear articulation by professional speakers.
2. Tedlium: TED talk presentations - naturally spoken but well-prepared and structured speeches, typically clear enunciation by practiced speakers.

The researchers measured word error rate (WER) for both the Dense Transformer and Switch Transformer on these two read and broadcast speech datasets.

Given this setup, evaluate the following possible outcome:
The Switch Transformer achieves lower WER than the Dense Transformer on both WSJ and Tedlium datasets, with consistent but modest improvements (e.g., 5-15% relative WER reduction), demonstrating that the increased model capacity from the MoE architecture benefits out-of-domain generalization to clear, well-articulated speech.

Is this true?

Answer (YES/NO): NO